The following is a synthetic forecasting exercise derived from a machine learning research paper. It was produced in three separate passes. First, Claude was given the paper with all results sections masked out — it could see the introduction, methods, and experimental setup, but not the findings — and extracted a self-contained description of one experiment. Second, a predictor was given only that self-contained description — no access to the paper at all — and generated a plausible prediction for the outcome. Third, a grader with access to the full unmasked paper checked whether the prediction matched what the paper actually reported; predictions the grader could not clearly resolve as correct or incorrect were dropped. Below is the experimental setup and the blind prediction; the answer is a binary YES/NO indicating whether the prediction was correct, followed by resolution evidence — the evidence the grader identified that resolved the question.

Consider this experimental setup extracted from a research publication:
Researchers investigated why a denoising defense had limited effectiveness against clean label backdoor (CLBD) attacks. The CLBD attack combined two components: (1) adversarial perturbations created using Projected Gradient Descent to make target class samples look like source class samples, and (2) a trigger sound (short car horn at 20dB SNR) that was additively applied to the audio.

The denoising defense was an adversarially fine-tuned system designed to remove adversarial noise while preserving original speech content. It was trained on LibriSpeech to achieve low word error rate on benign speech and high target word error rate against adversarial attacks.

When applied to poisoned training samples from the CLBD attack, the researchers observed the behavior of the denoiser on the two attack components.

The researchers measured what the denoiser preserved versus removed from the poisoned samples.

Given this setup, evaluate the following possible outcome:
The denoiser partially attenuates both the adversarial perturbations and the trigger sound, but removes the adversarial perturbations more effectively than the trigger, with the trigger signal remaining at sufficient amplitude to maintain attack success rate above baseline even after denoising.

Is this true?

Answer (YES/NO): NO